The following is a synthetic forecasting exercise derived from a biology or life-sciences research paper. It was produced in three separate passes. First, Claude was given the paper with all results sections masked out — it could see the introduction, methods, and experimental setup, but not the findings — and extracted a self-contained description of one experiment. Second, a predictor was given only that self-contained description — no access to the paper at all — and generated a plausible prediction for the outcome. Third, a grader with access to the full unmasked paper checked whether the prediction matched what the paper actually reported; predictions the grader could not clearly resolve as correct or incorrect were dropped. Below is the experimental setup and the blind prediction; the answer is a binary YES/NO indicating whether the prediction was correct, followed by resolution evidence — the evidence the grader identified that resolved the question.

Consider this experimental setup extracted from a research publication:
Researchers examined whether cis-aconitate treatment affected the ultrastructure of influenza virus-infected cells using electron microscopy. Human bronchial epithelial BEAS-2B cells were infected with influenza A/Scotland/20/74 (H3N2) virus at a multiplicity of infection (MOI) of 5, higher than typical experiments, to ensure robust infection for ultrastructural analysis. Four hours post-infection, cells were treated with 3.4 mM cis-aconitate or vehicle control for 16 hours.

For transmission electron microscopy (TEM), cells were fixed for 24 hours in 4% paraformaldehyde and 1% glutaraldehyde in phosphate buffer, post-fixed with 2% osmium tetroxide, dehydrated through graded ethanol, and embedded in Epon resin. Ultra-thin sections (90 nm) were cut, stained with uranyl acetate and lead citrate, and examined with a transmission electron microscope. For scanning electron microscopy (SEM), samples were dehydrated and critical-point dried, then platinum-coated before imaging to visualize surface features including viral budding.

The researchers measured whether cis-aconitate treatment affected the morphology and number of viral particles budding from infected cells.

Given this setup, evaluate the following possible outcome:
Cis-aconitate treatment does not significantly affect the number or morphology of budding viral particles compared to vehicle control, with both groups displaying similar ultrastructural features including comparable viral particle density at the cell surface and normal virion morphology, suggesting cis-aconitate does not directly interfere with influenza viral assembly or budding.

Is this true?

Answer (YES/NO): NO